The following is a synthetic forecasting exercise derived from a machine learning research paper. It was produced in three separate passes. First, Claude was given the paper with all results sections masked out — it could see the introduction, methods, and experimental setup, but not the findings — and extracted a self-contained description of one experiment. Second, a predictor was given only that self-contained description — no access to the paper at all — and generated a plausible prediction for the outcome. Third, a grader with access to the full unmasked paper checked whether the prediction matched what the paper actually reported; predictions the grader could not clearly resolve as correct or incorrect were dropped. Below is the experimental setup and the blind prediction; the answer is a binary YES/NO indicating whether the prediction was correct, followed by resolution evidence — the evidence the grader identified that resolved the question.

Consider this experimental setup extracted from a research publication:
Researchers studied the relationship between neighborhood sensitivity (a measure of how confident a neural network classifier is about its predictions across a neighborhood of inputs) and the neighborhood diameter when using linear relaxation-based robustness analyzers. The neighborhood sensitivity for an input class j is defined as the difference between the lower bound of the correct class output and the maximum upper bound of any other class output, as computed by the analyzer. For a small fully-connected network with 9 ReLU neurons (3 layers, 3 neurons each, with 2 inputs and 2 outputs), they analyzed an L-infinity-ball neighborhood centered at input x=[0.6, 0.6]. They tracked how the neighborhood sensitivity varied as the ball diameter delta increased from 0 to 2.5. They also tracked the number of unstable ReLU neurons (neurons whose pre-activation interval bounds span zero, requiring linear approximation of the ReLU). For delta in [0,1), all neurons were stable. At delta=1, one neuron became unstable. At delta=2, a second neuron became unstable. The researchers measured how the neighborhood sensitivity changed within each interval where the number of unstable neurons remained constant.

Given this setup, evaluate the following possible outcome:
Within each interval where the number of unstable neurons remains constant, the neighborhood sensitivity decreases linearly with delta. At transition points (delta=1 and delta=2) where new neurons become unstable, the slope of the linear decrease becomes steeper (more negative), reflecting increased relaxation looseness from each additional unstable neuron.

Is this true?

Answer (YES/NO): NO